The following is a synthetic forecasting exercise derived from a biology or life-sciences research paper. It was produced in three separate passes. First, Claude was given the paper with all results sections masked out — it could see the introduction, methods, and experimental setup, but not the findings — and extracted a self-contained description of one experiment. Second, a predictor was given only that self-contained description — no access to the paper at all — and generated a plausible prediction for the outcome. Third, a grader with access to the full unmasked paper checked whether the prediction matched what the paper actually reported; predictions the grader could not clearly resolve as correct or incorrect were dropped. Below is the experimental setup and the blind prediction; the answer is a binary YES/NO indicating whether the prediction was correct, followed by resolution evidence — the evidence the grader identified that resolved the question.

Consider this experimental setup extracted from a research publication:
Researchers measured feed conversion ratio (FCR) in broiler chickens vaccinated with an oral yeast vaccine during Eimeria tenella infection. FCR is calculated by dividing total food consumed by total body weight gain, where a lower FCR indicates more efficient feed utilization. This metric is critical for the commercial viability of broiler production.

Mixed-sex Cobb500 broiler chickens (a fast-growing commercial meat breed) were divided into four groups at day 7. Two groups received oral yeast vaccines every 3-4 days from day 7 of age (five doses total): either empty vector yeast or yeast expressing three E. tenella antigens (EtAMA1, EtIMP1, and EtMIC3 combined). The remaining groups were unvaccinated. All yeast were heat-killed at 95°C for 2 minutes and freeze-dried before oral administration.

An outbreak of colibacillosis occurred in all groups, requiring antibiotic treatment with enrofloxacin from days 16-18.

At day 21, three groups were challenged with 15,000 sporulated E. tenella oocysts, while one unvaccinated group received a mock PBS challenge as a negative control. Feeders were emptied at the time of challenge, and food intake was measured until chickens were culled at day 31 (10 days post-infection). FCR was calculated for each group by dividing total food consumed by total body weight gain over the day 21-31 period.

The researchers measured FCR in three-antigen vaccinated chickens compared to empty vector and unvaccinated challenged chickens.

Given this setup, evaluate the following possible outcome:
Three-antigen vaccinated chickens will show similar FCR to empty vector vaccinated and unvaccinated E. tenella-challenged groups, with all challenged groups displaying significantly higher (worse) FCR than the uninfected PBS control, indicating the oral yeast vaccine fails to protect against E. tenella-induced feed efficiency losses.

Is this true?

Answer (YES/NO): NO